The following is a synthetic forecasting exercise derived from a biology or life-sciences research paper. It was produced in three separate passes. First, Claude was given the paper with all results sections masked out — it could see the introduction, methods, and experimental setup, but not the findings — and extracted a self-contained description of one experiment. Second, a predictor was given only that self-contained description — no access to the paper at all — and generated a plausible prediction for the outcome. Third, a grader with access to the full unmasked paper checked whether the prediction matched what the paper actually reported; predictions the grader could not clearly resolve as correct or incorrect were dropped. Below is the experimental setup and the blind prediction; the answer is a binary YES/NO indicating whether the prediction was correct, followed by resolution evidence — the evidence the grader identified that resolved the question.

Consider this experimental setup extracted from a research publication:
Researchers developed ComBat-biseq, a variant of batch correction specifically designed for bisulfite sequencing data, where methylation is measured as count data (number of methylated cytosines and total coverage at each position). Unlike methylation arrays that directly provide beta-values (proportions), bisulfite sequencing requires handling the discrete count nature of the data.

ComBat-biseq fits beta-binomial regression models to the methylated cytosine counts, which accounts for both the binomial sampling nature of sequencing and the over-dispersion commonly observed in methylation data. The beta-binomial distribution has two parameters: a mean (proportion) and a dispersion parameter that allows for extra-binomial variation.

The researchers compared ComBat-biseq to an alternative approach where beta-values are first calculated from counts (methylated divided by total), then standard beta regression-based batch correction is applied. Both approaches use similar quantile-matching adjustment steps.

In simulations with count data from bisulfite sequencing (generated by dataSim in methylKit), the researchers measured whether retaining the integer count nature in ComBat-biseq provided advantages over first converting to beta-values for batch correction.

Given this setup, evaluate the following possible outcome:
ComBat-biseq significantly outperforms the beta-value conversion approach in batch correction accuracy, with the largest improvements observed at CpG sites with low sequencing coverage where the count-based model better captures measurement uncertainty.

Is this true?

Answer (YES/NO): NO